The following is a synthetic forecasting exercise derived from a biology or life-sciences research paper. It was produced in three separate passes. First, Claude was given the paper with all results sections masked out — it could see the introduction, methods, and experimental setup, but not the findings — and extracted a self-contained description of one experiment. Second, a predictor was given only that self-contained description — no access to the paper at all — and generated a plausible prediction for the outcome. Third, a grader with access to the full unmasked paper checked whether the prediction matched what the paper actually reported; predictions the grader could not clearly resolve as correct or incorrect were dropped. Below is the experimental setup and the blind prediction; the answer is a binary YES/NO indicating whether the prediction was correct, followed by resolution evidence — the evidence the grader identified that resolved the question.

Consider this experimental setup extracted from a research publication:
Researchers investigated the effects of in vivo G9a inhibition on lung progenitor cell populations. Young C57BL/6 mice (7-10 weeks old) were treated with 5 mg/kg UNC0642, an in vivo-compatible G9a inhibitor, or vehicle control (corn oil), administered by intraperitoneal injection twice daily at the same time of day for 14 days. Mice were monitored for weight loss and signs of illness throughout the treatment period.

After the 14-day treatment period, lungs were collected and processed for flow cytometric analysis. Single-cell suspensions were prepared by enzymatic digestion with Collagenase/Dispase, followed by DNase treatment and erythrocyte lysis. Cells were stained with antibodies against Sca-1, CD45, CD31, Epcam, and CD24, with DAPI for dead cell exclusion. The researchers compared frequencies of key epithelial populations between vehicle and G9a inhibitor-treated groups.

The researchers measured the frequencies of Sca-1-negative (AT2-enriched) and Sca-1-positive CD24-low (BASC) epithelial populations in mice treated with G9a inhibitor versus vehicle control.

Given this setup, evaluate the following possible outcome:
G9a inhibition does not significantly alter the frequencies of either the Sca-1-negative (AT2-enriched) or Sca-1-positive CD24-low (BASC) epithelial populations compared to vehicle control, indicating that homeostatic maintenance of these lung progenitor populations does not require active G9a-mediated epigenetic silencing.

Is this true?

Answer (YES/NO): NO